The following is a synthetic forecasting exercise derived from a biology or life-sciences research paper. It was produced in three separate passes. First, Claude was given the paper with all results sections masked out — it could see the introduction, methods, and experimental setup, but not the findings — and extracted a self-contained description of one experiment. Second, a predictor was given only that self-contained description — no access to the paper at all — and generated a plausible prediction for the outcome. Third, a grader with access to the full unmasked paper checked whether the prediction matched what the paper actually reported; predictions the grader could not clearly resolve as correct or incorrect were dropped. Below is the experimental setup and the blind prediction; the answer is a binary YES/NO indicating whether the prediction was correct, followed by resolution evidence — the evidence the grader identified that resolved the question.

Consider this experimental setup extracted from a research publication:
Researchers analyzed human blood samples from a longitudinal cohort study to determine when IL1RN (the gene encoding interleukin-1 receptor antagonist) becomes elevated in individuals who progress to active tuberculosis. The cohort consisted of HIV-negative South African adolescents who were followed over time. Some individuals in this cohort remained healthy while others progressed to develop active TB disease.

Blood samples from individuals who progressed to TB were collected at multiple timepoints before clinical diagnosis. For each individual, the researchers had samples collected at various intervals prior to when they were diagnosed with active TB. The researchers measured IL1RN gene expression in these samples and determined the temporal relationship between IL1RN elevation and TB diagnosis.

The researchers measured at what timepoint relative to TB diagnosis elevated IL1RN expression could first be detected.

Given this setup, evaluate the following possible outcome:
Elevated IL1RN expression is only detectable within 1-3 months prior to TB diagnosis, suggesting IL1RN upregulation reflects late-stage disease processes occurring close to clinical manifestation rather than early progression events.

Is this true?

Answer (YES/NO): NO